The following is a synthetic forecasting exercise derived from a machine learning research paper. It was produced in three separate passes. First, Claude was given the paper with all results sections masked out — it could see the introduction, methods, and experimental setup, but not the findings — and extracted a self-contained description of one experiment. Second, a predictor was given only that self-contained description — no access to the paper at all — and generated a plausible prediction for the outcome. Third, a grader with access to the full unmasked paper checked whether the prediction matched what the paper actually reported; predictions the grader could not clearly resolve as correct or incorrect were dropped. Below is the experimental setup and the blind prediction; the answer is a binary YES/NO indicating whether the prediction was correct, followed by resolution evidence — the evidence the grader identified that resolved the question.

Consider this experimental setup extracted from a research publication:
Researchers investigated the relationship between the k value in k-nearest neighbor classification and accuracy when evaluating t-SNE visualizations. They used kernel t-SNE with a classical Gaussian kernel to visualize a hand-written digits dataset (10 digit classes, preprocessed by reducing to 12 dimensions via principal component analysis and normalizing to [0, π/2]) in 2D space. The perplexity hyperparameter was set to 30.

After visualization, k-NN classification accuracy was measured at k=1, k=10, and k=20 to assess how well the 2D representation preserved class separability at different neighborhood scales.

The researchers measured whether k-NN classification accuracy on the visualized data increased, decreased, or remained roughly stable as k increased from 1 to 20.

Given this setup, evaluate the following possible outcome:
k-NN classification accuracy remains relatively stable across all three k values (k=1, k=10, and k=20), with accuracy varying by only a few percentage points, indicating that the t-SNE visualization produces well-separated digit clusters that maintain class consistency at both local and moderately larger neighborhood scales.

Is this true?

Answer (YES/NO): NO